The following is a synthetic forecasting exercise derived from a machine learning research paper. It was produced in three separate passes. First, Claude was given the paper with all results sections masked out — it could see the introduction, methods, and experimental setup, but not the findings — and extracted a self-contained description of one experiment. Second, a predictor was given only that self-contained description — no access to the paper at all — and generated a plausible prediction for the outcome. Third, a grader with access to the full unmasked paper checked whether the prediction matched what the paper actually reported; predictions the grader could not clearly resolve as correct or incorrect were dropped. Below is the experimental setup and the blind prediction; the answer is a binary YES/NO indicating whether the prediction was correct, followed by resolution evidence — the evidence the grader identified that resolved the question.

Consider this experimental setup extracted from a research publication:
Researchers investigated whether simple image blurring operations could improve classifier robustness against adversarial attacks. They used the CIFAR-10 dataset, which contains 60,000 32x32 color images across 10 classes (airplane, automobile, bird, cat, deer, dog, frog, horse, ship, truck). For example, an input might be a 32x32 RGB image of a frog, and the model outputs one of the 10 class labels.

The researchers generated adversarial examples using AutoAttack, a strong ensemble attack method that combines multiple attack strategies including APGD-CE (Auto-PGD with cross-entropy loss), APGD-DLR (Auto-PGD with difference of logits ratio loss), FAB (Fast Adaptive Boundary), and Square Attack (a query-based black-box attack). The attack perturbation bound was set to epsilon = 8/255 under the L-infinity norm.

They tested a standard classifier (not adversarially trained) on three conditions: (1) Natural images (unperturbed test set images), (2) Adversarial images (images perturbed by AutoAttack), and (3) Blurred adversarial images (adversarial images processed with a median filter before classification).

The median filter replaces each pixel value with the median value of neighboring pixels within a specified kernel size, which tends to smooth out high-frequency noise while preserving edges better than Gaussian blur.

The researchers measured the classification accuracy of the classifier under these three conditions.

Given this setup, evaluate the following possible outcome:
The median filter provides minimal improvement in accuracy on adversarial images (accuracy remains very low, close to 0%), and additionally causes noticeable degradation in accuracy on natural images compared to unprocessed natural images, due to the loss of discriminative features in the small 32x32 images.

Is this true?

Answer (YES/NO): NO